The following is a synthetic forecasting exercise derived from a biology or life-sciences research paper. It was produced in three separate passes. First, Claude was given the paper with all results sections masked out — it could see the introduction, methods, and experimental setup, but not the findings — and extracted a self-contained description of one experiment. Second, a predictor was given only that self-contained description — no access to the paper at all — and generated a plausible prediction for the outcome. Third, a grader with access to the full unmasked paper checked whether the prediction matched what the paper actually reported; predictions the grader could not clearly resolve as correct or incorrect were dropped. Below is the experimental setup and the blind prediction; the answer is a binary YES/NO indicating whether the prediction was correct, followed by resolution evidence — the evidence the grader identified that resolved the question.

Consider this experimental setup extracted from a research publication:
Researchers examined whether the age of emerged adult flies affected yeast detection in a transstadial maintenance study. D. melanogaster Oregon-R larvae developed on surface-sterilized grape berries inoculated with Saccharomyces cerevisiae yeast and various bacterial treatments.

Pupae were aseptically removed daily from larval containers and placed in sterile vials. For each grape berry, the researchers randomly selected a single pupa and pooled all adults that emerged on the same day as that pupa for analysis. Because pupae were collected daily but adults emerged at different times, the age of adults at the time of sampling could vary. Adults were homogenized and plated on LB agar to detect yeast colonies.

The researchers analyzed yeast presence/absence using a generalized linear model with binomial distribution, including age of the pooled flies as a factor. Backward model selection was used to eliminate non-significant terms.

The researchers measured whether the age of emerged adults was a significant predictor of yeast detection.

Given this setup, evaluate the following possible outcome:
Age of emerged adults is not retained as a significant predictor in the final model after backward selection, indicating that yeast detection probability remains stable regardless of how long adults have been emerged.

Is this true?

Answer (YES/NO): YES